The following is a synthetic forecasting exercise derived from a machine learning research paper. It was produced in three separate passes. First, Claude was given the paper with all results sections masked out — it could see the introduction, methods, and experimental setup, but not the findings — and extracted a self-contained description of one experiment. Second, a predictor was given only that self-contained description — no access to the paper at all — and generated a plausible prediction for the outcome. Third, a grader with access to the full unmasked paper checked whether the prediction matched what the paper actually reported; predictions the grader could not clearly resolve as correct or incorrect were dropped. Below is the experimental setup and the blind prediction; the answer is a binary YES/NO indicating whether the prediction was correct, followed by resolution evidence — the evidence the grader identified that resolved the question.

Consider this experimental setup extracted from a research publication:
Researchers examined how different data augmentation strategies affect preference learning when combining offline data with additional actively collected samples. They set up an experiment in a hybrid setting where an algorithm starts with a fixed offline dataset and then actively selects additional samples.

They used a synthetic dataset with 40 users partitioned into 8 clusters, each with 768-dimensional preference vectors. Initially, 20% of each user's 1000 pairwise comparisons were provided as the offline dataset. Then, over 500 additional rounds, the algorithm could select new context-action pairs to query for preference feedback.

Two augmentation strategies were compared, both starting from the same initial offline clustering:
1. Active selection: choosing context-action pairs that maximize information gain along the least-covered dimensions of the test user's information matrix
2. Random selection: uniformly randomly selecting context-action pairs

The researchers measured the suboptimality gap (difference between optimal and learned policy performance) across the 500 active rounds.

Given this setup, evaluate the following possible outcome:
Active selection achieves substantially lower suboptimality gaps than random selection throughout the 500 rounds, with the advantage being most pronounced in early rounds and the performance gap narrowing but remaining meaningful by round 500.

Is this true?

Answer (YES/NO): NO